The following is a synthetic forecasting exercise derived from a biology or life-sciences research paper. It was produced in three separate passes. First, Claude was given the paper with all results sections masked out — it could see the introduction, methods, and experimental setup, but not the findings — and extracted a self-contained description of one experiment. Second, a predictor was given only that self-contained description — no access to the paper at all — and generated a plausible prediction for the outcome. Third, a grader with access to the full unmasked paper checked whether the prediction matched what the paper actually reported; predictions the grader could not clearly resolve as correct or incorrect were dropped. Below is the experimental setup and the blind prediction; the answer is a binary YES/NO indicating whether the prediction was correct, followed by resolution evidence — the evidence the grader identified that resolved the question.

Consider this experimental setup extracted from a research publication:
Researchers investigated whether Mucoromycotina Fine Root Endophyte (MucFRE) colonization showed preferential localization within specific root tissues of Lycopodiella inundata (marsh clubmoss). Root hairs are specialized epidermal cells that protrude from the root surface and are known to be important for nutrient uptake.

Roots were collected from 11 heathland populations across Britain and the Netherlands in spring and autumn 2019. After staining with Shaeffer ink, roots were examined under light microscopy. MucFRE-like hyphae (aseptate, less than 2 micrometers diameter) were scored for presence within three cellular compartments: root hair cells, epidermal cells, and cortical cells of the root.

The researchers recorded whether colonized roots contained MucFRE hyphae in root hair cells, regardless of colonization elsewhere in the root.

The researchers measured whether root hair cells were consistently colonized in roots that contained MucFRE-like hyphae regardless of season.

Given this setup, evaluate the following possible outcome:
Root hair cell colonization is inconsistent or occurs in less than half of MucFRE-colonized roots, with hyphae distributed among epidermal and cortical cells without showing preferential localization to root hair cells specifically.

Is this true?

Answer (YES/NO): NO